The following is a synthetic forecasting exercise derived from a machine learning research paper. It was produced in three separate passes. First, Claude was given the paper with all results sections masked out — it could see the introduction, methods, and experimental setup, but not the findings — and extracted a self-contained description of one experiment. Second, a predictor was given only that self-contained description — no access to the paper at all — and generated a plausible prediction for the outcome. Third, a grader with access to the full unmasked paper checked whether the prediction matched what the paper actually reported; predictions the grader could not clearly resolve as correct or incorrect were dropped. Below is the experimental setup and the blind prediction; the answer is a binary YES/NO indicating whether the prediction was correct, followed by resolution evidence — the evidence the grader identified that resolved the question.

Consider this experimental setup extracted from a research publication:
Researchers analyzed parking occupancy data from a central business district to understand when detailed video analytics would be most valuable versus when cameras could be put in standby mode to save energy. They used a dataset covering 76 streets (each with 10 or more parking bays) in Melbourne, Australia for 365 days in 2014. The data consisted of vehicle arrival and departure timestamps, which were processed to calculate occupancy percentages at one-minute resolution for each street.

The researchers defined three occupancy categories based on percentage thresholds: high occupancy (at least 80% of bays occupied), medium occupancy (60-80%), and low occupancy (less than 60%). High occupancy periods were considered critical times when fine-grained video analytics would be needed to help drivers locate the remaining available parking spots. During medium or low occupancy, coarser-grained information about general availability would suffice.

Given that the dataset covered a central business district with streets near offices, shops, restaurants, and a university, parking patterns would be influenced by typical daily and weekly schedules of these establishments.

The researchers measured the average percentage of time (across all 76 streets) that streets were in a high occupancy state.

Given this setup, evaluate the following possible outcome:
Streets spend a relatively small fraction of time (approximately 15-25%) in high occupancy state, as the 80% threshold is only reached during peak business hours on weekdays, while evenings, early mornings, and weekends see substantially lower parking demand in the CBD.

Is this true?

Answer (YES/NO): NO